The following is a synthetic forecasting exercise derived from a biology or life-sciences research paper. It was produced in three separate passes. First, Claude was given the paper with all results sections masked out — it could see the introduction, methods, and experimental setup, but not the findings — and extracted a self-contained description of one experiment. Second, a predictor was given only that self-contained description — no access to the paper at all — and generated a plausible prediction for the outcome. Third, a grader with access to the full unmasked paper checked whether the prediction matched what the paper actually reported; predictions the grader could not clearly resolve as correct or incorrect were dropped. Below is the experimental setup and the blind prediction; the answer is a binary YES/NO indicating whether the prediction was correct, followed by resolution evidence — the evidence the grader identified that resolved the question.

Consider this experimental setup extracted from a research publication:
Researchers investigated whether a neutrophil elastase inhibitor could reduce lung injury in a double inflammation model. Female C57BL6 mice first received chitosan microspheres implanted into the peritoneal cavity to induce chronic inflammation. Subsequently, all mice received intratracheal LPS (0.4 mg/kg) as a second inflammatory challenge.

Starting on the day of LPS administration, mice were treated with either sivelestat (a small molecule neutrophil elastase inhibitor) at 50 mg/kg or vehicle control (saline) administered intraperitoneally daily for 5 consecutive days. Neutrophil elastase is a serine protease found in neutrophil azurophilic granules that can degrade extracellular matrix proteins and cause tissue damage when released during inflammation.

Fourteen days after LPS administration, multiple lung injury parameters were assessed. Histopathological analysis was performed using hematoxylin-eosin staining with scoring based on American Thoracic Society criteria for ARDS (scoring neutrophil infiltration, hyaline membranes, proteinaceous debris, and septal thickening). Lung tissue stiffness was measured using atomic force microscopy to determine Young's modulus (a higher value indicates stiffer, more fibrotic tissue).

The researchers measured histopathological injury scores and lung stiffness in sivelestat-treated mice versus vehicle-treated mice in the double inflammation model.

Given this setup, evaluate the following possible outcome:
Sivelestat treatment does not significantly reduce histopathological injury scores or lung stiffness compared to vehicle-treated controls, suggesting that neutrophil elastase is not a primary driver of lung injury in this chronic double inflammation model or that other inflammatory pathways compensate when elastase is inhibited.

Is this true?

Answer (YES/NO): NO